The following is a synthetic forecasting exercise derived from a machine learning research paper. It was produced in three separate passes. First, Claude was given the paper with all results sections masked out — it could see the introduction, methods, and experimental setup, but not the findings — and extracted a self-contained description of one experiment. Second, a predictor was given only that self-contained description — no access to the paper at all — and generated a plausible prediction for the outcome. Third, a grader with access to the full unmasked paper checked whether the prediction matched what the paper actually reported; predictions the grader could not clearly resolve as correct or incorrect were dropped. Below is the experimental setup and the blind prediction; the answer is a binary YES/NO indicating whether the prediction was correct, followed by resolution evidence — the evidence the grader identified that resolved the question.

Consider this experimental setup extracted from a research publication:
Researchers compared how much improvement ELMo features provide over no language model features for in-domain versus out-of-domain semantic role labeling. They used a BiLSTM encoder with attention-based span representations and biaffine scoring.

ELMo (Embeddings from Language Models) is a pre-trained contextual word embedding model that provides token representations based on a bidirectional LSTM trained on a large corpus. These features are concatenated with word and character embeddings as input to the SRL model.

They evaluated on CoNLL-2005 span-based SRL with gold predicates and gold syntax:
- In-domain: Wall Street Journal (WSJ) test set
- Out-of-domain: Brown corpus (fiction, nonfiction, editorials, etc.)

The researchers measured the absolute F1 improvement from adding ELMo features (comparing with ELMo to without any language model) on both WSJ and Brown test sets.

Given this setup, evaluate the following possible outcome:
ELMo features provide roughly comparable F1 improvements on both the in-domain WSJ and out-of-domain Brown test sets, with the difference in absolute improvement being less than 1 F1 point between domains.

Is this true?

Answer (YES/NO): NO